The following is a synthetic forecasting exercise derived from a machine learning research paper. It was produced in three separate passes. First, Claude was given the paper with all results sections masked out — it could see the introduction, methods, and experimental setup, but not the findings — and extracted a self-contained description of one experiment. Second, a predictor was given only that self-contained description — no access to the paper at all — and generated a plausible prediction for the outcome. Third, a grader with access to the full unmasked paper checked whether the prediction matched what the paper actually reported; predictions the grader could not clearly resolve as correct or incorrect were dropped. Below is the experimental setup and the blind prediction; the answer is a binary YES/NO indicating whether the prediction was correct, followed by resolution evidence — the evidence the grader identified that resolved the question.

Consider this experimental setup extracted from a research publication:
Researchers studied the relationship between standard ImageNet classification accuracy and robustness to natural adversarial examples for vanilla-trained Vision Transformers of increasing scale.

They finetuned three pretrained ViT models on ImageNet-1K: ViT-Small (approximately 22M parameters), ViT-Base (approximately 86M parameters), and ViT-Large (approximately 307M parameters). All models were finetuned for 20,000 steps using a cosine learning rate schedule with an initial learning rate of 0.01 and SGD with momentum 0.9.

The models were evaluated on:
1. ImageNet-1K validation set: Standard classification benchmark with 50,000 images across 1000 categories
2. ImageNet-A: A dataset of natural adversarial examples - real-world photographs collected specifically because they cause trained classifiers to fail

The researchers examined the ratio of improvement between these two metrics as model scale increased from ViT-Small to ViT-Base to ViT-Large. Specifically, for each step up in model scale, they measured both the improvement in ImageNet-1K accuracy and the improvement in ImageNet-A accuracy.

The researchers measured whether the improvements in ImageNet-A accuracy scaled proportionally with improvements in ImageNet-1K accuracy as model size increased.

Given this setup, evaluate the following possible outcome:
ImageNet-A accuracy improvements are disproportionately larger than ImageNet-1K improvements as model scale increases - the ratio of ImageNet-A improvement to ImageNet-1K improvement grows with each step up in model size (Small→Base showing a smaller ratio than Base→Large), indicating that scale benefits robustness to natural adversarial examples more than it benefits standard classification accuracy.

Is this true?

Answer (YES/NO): YES